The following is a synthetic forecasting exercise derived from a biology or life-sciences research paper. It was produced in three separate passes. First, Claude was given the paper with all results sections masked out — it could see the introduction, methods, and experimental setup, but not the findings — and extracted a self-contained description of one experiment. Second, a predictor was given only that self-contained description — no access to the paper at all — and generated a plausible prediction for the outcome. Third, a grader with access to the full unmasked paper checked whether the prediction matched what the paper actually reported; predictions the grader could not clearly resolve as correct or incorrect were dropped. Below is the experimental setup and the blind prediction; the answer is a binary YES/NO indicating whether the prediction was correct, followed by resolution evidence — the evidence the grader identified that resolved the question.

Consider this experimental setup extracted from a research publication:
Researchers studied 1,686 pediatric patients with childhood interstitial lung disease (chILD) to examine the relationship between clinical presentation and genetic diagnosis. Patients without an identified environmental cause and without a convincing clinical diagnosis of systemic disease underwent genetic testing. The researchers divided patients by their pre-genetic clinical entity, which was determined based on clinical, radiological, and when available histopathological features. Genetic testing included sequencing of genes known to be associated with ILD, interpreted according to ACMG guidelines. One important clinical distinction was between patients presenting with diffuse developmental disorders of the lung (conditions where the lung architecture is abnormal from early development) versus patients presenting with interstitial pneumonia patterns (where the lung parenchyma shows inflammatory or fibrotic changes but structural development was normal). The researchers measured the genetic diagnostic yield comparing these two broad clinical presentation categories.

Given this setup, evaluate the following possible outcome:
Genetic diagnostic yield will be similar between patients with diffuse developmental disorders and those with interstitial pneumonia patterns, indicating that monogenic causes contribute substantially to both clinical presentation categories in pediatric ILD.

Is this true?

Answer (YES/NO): NO